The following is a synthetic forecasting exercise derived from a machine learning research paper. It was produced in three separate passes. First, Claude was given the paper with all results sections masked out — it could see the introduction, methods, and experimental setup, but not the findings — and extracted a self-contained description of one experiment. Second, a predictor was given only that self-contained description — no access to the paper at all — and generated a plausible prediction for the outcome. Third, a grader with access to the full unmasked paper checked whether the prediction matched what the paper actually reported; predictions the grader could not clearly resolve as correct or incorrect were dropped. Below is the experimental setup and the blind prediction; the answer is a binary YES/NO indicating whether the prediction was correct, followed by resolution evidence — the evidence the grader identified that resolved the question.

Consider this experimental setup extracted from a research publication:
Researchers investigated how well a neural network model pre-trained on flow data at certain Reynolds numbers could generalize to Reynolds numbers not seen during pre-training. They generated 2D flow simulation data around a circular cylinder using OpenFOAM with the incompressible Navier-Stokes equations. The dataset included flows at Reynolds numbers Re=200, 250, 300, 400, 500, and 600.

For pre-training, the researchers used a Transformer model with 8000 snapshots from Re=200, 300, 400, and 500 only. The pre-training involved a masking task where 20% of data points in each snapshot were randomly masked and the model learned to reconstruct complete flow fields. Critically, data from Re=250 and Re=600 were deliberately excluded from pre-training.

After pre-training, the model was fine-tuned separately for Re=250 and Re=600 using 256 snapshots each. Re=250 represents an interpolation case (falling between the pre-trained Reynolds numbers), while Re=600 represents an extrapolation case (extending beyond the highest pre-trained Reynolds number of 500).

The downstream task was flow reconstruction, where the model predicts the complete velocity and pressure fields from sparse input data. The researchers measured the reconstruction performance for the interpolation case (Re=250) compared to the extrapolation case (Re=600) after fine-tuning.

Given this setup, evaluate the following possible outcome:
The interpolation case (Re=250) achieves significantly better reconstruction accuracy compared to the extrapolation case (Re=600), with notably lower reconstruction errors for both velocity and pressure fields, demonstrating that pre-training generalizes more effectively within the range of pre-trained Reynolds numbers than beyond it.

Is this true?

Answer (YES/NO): NO